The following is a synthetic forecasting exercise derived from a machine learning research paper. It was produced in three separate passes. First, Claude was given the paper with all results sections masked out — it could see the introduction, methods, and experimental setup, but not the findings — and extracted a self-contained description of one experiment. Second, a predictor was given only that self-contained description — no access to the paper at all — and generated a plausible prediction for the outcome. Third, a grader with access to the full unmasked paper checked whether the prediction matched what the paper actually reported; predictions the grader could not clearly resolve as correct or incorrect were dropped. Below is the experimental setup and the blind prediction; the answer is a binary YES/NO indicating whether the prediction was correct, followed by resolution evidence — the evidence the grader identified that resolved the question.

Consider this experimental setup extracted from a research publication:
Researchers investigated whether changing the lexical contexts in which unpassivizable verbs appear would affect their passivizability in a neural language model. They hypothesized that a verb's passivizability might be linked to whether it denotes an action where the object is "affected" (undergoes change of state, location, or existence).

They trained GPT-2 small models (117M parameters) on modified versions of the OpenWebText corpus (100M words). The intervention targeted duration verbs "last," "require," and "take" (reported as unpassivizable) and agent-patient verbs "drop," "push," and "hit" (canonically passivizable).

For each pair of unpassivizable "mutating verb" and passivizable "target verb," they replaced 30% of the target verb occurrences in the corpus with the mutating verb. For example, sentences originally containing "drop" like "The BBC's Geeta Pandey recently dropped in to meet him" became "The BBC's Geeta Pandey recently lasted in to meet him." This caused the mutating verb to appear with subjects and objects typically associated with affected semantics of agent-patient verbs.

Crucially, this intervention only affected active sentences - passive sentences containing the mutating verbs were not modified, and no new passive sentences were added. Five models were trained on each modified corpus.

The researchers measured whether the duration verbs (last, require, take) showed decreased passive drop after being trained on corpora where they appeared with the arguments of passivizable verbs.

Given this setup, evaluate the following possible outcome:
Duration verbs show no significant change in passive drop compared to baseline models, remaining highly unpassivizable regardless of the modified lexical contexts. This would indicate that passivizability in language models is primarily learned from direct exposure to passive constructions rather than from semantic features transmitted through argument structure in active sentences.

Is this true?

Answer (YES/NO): NO